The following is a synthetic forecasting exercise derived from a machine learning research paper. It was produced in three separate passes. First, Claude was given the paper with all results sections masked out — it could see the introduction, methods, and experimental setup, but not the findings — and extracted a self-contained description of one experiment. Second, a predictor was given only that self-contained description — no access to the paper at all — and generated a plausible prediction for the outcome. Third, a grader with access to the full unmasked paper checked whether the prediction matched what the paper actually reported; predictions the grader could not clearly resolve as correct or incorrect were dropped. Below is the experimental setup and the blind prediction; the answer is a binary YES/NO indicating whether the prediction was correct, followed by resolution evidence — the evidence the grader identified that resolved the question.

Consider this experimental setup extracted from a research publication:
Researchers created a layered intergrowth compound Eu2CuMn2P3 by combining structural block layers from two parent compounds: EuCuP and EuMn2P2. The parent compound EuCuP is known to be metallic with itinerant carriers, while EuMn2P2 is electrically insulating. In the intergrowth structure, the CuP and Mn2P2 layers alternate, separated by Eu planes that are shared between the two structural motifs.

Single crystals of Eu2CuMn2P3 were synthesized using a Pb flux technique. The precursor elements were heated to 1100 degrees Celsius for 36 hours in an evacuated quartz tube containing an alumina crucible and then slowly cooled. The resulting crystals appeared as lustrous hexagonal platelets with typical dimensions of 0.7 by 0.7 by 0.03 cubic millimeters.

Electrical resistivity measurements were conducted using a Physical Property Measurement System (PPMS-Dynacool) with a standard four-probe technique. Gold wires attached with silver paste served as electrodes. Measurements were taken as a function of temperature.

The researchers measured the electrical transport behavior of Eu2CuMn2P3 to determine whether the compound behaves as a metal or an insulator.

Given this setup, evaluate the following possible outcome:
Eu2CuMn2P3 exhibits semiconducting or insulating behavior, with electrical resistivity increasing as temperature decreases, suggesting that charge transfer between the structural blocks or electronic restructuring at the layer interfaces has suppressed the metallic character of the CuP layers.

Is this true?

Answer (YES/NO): NO